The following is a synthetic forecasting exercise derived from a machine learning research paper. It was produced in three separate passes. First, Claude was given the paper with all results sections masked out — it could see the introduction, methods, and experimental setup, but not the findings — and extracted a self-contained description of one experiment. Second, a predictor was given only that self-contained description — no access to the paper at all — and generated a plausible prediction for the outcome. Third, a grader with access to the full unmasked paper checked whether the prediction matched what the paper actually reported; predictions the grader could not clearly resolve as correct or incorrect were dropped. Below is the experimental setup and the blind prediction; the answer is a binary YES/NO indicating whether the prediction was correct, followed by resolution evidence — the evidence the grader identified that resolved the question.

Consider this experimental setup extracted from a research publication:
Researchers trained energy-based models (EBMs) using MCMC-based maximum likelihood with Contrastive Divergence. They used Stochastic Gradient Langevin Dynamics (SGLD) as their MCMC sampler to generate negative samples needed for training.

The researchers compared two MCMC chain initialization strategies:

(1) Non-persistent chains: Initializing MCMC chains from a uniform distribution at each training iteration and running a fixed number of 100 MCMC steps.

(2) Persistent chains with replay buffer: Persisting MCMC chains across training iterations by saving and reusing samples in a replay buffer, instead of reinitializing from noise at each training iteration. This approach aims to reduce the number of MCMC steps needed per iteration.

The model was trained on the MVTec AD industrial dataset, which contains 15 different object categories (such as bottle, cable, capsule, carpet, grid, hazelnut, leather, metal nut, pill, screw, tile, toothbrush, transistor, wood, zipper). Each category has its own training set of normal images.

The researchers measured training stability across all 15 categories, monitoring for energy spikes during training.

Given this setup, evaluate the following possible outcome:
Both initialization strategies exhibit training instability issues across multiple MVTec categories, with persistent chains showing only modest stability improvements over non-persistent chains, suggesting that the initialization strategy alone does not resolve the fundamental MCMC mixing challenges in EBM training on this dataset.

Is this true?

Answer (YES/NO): NO